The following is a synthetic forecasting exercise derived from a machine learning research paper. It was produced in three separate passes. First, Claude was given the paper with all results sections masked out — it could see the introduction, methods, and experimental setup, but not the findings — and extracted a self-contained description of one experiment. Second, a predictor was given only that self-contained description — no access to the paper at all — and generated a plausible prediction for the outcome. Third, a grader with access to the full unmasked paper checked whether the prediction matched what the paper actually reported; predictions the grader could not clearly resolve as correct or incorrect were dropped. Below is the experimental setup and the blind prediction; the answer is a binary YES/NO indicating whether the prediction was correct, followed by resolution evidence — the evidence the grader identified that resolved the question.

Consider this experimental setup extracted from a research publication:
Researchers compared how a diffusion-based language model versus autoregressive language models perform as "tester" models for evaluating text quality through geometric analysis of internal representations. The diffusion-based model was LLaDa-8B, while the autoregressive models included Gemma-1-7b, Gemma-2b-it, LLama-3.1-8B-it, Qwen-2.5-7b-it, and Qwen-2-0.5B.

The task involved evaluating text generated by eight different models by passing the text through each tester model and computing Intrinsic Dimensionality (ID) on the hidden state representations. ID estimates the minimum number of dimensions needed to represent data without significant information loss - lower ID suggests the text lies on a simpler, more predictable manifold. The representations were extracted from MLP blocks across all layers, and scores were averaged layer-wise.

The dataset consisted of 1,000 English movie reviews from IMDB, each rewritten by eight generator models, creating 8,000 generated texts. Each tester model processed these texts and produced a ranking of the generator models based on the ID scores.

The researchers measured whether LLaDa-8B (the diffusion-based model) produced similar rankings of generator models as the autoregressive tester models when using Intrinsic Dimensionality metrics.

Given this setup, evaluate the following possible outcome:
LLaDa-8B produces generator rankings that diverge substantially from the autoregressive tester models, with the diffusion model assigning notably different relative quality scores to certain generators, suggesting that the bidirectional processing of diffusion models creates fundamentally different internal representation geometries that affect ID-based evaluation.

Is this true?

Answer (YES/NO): NO